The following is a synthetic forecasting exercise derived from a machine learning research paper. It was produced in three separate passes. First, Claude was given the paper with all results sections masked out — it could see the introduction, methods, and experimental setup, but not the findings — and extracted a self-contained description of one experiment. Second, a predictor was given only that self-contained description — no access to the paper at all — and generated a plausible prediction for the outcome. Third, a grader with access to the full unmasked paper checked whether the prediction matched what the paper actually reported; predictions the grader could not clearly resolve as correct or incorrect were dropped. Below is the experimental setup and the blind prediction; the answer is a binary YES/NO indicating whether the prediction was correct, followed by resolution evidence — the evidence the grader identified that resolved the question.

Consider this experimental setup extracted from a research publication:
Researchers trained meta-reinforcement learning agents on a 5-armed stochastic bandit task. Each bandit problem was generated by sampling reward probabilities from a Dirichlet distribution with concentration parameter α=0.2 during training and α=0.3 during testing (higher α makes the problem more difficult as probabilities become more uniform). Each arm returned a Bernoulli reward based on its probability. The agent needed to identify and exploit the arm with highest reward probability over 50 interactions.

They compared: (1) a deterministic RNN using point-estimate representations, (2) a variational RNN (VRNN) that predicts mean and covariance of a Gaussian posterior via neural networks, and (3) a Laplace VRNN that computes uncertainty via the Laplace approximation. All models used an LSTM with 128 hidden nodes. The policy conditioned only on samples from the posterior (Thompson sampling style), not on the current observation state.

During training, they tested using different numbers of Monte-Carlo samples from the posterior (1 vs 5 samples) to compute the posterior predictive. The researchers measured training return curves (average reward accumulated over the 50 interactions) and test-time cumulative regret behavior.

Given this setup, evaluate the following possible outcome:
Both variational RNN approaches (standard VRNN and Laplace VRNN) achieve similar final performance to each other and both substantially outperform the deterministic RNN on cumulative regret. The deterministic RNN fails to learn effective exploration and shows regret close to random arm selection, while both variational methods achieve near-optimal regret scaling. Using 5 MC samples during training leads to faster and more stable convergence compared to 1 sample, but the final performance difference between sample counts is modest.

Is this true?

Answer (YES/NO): NO